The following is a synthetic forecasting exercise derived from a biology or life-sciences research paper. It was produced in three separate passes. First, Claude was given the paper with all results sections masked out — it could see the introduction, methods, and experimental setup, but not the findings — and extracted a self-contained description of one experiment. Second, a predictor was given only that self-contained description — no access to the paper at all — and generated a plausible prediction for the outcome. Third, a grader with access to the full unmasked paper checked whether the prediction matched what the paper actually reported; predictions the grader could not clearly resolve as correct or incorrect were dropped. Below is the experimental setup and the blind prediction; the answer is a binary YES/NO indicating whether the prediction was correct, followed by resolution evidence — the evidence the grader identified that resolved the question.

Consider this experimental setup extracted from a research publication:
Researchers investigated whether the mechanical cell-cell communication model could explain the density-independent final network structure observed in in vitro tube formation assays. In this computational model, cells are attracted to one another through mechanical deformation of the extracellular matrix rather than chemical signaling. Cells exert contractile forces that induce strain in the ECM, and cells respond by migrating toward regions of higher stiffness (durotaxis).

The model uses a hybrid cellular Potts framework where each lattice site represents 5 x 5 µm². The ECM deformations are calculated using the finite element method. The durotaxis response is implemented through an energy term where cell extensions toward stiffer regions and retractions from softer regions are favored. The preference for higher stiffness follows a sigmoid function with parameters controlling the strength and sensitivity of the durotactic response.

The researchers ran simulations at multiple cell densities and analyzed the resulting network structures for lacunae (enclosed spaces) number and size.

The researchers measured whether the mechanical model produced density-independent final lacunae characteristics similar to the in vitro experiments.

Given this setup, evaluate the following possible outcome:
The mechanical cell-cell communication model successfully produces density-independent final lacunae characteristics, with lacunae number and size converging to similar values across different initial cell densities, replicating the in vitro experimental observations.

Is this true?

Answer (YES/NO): NO